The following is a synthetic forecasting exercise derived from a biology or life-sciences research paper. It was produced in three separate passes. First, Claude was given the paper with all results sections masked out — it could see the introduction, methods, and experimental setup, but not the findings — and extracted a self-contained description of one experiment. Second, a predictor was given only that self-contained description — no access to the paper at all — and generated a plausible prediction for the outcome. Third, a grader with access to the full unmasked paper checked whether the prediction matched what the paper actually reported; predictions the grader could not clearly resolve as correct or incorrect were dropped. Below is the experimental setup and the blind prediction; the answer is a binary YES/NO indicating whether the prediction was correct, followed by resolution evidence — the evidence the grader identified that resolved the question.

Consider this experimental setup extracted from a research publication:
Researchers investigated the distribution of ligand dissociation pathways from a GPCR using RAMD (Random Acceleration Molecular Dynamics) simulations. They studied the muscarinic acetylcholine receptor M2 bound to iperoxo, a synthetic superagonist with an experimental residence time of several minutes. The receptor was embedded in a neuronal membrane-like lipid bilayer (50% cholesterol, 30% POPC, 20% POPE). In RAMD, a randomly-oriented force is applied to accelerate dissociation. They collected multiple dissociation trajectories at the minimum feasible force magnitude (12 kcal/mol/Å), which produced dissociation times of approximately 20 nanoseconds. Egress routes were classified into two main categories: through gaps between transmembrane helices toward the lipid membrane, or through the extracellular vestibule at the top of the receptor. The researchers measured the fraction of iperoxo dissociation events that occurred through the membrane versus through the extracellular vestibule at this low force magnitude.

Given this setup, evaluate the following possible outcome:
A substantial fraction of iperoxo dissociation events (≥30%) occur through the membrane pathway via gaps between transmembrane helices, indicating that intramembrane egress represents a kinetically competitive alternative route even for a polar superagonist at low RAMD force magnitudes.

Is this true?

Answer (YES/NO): NO